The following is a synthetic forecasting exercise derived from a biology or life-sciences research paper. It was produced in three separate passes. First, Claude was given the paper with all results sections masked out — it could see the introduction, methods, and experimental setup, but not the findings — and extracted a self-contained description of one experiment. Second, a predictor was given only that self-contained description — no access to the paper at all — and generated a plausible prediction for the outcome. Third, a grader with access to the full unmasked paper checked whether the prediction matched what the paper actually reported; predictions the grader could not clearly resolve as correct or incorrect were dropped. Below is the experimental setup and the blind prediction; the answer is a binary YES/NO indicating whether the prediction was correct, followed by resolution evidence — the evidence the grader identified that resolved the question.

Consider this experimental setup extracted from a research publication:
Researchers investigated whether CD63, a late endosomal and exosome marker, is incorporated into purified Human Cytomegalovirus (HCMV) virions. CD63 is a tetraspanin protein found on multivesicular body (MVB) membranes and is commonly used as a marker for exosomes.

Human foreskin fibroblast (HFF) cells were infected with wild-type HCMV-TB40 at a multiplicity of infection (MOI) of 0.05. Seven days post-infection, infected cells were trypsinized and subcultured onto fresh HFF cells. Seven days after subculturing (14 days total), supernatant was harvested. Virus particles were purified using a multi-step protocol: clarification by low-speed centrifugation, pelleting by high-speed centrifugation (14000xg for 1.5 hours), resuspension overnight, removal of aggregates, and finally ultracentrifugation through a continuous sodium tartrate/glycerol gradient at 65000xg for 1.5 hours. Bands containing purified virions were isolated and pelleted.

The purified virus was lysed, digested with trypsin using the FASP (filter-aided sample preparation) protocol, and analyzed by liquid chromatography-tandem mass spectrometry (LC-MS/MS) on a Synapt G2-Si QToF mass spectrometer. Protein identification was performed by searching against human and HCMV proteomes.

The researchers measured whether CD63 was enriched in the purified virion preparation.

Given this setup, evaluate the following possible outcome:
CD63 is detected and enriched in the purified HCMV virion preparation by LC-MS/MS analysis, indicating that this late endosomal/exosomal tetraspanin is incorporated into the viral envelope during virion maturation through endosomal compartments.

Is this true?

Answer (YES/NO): NO